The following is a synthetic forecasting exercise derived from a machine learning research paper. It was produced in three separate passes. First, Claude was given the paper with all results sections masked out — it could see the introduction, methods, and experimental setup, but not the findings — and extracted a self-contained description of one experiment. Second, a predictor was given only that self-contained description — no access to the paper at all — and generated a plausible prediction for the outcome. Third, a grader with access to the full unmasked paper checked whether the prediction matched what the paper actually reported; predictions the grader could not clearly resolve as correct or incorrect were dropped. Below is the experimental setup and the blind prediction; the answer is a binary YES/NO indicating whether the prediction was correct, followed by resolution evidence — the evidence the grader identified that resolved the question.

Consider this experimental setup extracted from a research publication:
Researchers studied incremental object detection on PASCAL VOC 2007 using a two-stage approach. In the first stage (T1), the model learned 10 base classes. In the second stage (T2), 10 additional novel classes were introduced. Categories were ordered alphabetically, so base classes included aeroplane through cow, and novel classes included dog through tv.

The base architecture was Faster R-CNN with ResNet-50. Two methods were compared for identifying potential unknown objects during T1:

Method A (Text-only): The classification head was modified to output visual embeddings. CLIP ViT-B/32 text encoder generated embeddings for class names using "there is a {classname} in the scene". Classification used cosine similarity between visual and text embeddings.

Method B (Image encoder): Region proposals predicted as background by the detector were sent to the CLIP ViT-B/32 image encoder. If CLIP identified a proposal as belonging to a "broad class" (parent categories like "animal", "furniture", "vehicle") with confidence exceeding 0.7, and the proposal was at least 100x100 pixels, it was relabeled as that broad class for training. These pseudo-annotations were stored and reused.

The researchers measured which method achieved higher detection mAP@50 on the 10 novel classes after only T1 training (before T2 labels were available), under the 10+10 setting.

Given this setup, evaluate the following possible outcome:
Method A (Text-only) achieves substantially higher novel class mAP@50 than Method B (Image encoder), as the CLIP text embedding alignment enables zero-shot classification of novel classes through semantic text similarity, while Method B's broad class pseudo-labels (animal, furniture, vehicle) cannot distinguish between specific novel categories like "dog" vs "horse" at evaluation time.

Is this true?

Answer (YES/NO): NO